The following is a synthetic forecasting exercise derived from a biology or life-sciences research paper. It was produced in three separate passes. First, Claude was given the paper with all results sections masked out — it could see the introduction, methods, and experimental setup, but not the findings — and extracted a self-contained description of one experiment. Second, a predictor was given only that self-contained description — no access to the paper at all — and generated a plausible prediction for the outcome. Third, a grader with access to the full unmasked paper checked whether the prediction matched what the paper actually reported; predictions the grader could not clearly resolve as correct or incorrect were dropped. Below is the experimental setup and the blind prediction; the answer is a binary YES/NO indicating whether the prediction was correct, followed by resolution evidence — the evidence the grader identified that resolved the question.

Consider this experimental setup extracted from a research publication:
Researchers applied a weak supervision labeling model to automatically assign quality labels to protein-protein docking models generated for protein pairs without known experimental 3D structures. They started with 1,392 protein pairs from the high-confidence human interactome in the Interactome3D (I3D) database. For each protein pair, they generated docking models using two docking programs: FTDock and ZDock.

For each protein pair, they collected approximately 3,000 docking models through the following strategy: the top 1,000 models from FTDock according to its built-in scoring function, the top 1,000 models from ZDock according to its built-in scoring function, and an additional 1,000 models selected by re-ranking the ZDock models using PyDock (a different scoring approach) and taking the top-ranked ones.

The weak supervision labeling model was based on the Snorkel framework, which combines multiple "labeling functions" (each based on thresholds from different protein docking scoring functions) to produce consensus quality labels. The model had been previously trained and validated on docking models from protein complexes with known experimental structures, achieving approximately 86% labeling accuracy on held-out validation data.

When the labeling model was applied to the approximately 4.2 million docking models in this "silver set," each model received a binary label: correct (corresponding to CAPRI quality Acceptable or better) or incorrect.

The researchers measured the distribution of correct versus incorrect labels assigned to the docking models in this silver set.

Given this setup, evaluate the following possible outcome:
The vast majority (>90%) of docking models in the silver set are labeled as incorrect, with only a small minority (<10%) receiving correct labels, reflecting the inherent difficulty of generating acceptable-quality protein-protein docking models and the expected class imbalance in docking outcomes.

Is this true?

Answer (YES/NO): NO